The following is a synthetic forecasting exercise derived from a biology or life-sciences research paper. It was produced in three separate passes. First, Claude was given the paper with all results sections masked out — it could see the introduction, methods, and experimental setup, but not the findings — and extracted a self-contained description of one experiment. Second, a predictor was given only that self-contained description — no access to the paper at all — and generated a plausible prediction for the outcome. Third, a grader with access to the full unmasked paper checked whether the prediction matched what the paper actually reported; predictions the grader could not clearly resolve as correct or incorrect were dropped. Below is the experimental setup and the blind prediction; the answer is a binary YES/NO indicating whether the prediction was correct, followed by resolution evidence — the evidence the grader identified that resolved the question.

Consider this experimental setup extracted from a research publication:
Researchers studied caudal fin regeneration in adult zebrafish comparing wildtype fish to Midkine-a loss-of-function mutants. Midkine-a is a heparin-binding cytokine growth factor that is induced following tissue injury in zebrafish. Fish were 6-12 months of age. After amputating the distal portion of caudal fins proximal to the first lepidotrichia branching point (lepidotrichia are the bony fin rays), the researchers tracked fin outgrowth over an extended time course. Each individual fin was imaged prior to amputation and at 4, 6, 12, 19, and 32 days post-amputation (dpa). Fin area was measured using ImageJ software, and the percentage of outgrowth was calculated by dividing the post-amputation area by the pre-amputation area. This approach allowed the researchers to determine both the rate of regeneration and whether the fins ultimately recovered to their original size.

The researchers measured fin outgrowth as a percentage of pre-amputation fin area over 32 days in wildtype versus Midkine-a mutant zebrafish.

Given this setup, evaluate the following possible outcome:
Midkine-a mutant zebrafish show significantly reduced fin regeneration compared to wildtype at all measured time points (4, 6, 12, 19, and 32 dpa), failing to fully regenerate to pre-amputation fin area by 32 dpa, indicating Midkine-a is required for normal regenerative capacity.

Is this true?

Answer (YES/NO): NO